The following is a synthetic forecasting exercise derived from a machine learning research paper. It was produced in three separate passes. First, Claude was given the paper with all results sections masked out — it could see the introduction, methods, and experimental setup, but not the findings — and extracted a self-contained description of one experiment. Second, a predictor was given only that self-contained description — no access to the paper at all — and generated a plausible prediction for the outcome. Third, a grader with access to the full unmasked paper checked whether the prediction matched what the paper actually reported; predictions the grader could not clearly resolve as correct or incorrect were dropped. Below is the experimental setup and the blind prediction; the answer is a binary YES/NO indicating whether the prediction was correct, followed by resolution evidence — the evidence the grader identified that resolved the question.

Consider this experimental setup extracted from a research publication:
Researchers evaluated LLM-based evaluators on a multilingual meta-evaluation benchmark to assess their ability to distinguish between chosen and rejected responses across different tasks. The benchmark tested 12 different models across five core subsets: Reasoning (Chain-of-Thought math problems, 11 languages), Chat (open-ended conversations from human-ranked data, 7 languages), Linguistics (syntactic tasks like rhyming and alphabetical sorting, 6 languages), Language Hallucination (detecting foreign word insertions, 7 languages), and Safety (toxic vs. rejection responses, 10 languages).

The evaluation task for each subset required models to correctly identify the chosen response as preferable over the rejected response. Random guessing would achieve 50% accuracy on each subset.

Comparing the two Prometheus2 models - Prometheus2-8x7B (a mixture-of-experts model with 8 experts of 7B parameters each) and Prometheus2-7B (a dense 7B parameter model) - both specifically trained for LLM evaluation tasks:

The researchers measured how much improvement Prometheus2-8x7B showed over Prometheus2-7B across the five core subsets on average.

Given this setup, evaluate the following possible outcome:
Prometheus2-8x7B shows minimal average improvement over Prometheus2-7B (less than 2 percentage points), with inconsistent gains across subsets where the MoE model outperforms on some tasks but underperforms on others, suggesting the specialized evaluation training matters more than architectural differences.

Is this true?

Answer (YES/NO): NO